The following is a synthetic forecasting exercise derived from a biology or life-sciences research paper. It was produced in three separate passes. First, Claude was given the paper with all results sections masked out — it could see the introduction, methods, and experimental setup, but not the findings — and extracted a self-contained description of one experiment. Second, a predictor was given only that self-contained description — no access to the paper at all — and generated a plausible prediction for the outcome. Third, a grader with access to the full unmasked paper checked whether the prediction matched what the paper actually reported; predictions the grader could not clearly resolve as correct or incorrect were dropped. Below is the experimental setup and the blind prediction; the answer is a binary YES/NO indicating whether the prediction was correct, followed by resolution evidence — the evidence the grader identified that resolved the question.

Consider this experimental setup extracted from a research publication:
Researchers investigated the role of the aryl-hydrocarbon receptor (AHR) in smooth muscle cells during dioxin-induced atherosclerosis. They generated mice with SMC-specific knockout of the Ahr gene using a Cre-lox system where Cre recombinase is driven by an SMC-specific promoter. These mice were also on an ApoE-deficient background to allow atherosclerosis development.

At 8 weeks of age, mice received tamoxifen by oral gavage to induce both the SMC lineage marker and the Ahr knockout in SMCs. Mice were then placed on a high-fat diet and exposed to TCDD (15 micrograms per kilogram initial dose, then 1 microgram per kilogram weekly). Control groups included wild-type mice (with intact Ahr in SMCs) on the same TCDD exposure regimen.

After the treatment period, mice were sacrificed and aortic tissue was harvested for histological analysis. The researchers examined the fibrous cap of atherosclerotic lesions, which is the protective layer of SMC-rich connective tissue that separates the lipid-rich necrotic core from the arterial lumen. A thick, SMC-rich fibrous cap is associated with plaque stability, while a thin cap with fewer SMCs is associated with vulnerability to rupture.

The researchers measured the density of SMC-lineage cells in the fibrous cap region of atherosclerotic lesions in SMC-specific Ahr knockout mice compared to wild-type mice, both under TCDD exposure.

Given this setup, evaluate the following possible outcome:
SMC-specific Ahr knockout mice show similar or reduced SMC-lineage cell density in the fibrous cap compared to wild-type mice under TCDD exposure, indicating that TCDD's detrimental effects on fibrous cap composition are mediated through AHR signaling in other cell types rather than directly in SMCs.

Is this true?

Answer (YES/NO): NO